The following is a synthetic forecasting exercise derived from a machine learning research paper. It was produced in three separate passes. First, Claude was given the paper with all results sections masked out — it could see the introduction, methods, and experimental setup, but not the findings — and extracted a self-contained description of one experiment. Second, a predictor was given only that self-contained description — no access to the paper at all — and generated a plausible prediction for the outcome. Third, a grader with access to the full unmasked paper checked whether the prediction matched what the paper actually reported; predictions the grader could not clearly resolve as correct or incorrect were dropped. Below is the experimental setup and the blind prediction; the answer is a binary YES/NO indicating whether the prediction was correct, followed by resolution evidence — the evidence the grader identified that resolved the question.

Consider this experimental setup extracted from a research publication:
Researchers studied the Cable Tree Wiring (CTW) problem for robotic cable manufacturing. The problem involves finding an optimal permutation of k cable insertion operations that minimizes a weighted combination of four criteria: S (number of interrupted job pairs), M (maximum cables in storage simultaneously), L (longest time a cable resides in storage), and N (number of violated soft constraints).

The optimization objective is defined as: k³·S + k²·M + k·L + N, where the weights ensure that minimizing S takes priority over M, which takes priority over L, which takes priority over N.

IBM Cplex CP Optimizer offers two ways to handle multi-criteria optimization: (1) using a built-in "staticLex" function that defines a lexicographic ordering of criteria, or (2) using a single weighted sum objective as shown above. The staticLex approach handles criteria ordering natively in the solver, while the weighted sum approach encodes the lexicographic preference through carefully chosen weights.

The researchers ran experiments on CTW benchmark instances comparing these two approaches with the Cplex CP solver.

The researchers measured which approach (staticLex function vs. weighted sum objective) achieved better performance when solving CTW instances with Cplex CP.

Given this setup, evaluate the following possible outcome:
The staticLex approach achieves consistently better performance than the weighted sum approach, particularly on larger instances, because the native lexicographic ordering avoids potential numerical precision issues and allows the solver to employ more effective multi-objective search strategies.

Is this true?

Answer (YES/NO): NO